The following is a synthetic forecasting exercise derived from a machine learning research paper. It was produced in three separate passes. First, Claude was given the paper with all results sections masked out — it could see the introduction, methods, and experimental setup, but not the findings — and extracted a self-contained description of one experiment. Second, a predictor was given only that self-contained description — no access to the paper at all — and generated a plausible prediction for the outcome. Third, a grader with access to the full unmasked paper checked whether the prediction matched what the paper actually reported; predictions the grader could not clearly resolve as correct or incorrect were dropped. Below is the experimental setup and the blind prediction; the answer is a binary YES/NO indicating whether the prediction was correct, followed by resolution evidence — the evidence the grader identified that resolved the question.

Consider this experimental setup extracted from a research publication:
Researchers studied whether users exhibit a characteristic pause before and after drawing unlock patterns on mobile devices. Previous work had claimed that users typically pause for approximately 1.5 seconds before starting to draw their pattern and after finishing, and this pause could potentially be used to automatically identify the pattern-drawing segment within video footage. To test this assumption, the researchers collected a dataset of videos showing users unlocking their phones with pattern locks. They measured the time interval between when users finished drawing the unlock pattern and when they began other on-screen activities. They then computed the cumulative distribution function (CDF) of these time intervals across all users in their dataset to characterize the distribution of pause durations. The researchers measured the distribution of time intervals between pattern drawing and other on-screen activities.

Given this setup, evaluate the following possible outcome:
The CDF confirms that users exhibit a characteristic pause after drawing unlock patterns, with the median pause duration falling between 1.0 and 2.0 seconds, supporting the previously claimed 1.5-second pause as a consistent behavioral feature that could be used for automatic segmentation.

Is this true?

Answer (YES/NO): NO